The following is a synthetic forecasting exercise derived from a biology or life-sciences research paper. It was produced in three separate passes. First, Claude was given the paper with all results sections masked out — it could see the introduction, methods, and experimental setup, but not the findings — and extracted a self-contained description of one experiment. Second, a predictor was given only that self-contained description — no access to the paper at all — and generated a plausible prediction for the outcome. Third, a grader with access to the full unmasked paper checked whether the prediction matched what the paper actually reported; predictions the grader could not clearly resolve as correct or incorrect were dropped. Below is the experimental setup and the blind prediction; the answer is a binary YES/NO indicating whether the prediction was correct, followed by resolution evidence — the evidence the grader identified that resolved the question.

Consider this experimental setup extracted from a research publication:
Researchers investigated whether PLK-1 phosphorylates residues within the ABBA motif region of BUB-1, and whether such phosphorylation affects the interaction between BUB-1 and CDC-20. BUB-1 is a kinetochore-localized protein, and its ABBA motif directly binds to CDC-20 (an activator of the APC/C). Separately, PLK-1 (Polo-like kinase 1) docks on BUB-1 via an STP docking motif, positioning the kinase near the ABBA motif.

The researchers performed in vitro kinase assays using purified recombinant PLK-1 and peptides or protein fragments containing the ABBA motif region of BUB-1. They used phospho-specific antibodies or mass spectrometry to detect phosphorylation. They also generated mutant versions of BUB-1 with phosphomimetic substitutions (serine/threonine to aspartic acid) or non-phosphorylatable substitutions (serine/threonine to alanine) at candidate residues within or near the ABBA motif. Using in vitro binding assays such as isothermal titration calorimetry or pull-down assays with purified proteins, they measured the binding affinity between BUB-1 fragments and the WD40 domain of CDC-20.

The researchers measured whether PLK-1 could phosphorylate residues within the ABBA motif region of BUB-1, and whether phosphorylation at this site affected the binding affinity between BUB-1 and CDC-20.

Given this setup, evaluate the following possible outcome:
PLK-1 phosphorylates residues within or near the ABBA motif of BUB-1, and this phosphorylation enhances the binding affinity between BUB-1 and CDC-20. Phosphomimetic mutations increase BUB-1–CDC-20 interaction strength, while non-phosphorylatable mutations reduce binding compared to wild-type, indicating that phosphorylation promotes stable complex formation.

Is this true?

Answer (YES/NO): YES